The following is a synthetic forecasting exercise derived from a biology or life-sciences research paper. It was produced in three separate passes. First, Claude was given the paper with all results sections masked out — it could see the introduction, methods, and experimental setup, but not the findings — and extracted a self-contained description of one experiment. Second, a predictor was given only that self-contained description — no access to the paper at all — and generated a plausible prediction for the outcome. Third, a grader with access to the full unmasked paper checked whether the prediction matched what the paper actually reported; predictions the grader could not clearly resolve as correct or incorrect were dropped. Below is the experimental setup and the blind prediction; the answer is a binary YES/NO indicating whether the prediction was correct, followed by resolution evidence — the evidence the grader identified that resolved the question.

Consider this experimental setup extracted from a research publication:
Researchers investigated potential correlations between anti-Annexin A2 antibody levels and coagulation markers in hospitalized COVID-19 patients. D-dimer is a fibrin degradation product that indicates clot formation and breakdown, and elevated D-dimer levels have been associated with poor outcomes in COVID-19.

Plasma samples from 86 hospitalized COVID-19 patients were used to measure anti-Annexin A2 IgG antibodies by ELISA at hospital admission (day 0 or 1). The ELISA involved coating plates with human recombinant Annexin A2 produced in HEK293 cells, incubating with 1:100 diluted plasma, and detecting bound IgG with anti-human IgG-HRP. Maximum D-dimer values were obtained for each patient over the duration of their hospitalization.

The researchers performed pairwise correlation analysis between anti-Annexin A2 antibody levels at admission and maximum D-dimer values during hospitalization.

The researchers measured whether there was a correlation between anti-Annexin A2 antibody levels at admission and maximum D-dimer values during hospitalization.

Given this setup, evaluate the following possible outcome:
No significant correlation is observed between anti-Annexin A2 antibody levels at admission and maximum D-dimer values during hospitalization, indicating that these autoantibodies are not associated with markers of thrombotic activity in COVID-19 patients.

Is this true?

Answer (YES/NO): YES